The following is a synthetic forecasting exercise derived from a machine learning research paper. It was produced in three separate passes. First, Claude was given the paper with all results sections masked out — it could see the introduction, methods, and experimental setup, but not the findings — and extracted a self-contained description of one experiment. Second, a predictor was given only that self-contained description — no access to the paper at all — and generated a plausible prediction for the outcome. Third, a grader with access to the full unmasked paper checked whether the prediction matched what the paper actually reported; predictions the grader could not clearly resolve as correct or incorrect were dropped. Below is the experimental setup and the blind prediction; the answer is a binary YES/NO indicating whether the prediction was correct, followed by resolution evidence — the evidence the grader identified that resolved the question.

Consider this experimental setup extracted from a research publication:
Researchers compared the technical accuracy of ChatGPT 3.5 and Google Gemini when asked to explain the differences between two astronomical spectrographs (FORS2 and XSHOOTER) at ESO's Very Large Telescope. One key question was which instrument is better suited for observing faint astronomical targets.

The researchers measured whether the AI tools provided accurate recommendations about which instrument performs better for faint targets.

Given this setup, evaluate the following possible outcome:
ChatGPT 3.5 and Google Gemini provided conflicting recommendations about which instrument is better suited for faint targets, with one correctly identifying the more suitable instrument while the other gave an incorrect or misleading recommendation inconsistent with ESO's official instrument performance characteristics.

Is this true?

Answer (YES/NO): YES